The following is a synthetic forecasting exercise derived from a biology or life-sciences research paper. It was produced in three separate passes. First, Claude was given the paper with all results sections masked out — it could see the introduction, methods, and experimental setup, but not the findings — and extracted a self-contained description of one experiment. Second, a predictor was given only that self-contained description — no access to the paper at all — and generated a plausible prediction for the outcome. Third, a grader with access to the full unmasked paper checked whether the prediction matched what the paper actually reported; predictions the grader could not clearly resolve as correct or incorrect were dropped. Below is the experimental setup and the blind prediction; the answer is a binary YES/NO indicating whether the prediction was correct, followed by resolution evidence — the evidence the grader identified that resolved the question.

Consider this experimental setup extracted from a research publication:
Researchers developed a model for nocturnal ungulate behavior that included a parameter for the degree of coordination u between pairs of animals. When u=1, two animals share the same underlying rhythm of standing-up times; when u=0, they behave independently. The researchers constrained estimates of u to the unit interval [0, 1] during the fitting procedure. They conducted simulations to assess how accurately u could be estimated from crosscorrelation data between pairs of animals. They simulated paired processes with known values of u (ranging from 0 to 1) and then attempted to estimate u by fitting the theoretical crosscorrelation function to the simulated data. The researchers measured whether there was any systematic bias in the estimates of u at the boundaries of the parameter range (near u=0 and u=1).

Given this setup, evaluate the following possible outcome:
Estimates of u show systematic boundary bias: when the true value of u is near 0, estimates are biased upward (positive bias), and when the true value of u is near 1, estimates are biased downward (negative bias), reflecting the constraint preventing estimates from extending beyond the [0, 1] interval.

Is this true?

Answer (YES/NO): YES